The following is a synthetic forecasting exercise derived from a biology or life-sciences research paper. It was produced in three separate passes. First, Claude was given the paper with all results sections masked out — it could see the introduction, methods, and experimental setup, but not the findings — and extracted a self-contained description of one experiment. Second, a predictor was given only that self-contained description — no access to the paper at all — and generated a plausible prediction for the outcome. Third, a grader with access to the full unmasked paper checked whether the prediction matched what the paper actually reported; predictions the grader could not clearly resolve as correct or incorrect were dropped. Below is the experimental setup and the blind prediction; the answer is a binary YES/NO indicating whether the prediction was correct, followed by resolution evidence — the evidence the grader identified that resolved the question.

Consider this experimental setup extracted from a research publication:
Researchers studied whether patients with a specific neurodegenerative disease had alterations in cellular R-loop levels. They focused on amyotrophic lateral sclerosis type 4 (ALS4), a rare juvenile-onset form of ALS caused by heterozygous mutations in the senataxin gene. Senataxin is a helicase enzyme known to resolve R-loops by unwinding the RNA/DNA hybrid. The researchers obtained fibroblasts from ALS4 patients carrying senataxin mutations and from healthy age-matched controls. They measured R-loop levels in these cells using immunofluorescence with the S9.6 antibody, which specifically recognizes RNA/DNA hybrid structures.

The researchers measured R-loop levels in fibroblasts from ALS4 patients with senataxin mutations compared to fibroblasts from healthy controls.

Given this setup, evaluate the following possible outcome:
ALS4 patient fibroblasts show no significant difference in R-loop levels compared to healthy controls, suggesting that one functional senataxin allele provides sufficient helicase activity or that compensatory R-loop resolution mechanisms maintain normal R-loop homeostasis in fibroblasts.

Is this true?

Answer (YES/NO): NO